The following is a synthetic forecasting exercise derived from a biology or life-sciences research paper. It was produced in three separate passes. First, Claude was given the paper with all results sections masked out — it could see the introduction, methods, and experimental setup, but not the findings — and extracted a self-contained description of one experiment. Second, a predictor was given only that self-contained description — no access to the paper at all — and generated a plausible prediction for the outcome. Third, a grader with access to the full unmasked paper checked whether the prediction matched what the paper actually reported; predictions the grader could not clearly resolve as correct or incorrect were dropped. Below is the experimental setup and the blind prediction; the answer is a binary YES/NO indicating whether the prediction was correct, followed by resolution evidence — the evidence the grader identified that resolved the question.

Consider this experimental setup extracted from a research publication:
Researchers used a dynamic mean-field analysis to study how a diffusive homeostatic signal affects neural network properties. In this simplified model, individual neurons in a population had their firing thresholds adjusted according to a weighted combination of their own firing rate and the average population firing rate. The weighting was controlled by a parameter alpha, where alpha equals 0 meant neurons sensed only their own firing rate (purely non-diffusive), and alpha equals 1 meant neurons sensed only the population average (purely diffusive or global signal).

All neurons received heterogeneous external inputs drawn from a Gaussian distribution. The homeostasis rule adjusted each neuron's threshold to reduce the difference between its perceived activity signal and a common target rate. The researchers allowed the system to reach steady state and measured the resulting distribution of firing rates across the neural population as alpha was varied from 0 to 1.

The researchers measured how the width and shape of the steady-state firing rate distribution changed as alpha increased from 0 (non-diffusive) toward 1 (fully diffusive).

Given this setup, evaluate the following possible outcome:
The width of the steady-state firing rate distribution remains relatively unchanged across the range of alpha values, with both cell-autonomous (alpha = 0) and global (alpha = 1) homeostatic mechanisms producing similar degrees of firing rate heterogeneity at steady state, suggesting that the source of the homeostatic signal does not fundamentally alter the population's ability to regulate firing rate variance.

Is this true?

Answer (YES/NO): NO